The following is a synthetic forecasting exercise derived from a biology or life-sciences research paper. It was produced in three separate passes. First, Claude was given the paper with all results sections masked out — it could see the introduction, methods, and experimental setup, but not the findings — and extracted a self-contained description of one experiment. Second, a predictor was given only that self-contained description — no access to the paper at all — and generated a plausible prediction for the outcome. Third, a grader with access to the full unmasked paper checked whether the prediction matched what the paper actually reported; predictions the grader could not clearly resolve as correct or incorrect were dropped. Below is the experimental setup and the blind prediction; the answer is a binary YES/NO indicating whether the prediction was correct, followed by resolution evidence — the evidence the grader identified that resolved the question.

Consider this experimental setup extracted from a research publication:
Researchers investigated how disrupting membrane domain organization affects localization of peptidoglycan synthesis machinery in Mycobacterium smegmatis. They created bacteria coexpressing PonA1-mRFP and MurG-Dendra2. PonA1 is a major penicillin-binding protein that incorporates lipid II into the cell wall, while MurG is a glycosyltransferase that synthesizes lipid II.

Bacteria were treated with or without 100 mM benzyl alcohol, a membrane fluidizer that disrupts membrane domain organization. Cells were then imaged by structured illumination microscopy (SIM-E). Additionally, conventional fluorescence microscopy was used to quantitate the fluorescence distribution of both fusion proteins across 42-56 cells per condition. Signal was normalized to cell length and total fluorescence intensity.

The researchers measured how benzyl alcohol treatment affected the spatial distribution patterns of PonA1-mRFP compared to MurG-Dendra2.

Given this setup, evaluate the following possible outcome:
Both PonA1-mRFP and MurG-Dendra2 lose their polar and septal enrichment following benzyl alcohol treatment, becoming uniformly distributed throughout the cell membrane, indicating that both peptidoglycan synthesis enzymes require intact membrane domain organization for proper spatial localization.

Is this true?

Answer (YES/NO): NO